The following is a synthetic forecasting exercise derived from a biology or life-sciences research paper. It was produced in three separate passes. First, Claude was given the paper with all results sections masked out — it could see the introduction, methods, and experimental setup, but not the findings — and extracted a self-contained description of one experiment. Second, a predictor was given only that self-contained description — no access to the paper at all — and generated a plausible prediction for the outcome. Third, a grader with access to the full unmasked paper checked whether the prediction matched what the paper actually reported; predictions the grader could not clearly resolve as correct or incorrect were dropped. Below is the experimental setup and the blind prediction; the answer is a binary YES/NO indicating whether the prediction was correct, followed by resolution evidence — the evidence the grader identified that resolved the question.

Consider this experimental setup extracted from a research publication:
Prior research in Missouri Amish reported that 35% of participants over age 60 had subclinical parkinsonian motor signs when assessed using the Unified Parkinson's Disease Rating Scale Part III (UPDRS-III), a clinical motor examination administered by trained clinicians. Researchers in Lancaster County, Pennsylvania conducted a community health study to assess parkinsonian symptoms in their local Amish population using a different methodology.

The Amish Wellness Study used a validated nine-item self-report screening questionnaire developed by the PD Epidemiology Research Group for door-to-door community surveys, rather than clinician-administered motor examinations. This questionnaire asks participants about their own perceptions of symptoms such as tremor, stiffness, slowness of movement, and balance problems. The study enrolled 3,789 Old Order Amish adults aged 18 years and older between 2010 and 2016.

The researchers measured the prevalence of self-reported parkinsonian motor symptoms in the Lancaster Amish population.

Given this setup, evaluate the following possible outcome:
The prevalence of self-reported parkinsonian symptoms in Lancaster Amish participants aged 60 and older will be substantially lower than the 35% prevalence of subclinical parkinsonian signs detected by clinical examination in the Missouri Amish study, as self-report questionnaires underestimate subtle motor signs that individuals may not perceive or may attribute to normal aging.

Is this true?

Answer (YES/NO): YES